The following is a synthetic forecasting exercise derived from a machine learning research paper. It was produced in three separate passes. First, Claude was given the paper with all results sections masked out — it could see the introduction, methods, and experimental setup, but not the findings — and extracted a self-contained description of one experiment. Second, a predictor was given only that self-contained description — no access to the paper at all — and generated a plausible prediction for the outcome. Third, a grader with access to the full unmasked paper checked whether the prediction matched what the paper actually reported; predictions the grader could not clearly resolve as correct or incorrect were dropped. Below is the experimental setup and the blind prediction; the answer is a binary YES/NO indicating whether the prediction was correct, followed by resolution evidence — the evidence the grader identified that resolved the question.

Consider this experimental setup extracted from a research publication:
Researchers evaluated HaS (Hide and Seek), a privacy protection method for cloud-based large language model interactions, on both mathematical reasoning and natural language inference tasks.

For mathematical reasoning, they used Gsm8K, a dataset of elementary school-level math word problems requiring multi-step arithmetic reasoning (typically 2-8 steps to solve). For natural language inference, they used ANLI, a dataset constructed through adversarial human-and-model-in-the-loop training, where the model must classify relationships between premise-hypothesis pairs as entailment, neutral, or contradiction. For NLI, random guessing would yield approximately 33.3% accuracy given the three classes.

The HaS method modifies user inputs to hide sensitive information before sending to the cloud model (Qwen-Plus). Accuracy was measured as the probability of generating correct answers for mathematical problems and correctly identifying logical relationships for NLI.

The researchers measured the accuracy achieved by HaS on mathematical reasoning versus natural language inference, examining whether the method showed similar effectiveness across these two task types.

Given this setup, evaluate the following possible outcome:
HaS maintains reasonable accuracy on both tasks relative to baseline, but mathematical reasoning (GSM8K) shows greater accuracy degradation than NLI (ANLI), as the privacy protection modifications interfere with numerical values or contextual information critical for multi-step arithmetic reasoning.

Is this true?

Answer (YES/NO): NO